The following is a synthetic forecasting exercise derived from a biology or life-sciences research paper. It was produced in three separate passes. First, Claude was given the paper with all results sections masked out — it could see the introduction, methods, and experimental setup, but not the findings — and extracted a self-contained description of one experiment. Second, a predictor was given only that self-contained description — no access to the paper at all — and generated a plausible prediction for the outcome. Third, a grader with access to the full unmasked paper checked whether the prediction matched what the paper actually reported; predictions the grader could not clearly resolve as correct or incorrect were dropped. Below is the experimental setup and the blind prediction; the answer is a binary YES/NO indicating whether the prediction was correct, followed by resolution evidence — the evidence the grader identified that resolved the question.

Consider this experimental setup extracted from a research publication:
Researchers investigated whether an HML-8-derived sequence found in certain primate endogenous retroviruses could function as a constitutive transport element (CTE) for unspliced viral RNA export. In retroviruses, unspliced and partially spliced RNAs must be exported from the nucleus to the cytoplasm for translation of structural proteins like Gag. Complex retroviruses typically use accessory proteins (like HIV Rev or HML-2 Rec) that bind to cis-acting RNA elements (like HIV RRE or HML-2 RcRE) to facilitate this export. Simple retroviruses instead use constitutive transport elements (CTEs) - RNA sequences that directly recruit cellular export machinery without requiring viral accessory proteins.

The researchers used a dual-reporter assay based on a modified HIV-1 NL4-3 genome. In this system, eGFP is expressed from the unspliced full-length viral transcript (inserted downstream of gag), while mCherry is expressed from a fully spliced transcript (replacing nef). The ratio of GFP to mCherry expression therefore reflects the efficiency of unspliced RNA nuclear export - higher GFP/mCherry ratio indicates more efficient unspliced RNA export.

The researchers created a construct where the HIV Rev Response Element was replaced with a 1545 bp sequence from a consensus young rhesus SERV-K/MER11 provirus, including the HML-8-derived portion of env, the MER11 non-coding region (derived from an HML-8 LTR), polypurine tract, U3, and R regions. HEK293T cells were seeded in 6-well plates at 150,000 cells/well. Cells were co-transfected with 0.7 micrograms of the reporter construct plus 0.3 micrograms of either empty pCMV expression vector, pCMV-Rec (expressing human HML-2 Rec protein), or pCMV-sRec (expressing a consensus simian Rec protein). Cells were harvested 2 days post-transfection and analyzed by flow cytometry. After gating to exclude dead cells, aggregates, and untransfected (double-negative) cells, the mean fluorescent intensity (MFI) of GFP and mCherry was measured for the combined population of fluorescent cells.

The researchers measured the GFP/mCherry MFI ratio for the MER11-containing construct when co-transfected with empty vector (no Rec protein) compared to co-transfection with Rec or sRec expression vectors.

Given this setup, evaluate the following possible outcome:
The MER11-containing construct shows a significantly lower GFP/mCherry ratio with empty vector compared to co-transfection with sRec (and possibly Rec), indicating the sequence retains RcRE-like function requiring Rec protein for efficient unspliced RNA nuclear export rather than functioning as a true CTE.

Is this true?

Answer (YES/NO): NO